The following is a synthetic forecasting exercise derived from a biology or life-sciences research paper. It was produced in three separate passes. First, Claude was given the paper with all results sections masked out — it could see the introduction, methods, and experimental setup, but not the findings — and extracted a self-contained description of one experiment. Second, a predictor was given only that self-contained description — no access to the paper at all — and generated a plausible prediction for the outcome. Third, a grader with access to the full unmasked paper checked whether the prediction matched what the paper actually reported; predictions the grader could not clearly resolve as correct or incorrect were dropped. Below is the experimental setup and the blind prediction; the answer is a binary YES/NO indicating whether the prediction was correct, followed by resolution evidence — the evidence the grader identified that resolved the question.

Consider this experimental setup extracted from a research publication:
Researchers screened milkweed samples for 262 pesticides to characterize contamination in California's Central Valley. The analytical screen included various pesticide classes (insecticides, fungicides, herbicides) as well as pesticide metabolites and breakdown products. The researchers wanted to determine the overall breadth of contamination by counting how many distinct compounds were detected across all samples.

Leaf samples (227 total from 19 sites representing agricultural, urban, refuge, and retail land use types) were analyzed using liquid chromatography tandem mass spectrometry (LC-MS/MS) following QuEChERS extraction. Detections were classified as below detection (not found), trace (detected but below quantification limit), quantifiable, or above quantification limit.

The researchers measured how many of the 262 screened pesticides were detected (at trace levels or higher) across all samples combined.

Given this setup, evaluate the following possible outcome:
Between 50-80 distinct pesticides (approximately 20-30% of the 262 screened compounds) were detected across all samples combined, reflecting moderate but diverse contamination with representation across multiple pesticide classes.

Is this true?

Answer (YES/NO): YES